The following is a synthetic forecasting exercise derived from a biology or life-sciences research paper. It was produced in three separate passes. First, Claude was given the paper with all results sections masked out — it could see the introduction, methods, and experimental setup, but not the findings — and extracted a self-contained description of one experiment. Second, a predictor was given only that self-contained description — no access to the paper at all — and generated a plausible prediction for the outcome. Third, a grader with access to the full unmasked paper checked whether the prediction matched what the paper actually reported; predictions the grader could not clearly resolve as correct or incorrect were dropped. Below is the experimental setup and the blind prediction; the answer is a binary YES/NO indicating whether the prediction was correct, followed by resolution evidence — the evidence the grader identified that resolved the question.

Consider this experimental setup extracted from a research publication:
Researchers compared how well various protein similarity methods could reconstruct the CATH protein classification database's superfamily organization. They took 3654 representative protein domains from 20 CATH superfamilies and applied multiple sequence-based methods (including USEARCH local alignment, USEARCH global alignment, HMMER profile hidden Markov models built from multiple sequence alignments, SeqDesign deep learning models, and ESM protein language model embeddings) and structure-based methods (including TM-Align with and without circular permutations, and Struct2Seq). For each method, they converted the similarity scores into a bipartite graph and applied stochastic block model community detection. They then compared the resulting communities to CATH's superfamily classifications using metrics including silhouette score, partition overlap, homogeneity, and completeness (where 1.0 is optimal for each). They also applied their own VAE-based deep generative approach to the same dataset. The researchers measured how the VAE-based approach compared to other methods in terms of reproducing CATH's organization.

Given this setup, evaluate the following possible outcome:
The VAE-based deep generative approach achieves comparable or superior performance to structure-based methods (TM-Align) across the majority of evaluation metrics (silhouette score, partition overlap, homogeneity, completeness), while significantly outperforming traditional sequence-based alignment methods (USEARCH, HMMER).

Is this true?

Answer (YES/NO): NO